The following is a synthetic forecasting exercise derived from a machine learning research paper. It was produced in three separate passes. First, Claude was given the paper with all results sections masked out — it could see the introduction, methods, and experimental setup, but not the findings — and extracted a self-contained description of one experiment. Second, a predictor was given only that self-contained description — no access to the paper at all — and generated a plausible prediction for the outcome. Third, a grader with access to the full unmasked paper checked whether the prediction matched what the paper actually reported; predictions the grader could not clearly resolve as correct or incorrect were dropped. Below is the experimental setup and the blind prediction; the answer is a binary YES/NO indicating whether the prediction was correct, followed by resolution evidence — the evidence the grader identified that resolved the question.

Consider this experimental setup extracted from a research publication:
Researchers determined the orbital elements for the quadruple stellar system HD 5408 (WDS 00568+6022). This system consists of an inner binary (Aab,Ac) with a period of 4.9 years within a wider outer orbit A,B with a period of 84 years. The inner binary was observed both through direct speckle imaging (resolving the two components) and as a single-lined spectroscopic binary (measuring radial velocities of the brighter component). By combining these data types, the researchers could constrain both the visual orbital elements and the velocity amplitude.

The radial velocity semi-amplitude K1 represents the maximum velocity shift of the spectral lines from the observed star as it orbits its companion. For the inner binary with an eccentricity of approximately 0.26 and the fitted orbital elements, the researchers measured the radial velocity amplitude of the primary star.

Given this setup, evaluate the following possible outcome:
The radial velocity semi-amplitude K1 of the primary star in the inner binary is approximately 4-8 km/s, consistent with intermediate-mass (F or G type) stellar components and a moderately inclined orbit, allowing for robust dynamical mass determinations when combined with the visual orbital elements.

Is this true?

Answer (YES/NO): NO